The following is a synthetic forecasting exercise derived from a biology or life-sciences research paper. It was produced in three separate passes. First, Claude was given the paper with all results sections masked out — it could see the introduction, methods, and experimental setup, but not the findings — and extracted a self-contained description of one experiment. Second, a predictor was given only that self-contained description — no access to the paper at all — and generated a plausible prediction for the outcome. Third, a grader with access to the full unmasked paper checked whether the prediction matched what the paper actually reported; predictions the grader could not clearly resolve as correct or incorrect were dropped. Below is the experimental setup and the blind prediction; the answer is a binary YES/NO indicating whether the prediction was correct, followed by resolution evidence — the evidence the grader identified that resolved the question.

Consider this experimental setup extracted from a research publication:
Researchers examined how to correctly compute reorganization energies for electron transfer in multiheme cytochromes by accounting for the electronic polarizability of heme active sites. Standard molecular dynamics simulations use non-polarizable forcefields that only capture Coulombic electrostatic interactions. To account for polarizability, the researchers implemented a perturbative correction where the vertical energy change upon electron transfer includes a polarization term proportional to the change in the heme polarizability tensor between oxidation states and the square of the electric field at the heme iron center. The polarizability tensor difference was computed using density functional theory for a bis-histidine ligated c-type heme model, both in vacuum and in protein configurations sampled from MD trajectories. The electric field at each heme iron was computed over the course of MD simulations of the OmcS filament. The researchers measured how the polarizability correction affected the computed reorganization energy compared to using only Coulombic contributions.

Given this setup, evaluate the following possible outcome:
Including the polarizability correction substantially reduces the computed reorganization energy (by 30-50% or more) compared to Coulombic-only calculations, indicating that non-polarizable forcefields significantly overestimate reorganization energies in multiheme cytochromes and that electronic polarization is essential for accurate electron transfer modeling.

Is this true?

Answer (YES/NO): NO